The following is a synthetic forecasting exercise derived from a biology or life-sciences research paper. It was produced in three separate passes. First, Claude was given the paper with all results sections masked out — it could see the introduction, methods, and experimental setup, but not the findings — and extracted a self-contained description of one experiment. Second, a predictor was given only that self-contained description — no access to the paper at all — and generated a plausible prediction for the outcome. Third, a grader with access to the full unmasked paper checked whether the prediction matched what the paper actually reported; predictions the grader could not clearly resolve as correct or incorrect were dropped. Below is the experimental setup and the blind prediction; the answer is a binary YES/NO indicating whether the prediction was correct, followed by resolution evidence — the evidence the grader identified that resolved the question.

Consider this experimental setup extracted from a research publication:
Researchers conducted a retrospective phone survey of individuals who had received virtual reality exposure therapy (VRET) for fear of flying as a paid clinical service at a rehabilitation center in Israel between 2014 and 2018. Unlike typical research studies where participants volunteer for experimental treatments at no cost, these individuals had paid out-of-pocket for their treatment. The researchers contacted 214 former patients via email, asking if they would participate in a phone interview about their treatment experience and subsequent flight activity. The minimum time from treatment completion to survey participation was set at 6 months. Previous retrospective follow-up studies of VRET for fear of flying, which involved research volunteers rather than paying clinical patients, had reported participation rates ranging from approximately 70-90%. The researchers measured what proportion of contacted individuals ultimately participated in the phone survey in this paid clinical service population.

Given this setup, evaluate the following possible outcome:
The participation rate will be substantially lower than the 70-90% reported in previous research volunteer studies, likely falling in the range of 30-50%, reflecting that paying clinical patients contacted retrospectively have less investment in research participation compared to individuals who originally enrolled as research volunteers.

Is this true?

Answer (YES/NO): YES